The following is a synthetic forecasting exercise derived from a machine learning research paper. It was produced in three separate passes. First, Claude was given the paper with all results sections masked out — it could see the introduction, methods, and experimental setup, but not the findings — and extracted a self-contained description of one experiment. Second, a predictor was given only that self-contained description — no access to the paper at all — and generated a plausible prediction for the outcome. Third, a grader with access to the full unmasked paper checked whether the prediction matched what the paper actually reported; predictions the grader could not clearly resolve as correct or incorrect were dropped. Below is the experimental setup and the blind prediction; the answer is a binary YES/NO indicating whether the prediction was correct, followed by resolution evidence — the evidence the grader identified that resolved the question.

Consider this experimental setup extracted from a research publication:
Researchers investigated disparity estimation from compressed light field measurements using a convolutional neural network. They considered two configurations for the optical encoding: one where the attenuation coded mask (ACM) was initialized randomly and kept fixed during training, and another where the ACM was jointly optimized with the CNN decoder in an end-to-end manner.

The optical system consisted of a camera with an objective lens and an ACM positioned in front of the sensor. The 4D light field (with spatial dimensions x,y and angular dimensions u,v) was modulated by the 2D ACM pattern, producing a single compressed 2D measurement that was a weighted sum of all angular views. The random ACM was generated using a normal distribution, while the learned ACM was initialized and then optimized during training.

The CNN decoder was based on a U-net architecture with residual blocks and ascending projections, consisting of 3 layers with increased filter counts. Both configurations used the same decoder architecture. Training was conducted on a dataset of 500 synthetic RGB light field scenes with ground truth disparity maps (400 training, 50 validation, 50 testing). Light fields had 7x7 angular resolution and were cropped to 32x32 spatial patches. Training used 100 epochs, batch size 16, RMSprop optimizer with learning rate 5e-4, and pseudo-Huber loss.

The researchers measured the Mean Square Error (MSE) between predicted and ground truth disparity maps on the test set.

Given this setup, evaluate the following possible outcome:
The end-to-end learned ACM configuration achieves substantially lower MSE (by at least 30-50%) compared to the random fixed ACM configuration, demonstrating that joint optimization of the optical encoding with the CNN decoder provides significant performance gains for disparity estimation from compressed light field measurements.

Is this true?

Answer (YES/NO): YES